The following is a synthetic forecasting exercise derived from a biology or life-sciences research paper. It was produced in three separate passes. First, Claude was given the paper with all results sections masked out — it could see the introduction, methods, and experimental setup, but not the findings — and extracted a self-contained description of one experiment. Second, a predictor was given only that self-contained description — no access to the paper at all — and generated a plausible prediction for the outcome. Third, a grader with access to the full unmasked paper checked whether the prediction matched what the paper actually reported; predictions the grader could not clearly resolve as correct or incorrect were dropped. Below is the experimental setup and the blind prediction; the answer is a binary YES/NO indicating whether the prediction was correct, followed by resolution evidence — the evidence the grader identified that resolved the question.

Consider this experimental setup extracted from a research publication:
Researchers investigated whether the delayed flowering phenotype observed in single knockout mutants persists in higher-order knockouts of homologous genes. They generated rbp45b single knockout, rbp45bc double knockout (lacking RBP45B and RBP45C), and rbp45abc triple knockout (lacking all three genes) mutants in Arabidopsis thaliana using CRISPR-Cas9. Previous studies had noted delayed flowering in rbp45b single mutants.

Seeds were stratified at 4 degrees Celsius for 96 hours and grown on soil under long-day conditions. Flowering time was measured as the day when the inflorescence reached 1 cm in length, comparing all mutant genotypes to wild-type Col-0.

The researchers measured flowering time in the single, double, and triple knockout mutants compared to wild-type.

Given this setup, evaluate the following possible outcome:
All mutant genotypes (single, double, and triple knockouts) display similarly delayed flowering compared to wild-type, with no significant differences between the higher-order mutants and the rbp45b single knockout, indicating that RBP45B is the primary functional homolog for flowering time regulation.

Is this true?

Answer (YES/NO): NO